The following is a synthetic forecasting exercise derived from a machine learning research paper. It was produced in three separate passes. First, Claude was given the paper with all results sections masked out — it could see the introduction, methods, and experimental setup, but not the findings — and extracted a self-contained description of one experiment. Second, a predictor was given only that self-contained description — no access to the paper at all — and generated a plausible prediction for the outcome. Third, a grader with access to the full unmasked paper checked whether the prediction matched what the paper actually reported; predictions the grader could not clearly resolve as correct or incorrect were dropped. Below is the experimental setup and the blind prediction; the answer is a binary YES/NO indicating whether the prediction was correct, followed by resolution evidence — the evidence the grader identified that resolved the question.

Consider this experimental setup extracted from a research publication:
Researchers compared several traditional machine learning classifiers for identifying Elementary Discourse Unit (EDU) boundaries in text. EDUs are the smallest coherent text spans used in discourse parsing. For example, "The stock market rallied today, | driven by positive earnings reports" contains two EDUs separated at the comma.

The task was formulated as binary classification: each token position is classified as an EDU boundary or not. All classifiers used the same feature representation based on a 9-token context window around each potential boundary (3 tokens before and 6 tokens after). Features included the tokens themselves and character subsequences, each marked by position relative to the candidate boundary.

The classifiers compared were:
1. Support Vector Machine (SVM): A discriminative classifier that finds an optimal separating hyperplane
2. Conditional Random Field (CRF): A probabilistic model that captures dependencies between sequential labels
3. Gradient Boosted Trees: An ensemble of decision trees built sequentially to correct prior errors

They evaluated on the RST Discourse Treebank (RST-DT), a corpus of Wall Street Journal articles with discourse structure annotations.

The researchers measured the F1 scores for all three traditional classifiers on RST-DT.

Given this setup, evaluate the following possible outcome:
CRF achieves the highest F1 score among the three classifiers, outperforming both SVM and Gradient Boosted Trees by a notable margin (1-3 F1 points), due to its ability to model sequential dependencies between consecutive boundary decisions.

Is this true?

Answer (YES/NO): NO